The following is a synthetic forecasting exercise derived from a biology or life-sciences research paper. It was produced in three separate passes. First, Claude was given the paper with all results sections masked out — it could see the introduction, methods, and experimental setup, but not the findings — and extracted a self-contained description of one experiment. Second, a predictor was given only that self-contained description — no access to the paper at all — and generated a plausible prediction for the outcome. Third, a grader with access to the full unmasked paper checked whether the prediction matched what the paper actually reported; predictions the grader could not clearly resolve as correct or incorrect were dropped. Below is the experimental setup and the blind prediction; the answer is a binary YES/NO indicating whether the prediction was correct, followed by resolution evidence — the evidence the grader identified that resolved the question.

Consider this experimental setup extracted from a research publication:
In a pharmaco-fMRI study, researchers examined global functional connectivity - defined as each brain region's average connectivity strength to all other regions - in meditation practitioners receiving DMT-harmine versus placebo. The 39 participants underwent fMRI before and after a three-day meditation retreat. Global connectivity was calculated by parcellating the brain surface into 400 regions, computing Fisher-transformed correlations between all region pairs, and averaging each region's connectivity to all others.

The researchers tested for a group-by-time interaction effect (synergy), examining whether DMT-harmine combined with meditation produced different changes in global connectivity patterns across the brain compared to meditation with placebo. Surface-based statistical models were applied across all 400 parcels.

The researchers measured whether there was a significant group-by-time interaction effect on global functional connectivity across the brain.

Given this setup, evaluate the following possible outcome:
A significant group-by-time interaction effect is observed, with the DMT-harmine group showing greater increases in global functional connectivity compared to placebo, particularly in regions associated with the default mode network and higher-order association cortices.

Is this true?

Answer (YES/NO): NO